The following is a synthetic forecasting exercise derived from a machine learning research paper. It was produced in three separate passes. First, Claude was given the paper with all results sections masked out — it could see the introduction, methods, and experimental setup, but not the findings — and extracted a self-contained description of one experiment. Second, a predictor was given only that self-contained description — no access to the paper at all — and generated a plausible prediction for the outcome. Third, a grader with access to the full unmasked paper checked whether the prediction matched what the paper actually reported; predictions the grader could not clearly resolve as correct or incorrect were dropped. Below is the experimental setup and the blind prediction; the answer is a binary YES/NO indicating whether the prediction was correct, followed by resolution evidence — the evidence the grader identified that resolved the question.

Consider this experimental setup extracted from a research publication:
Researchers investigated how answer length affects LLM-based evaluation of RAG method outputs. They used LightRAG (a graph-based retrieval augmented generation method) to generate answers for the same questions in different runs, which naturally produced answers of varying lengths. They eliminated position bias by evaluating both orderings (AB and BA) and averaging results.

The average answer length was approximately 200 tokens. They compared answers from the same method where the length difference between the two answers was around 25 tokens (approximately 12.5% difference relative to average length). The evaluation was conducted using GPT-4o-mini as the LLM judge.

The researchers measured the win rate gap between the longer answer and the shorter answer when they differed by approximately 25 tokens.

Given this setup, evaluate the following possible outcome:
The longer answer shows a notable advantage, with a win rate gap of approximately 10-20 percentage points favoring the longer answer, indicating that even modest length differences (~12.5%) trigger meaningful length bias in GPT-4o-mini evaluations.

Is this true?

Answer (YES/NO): NO